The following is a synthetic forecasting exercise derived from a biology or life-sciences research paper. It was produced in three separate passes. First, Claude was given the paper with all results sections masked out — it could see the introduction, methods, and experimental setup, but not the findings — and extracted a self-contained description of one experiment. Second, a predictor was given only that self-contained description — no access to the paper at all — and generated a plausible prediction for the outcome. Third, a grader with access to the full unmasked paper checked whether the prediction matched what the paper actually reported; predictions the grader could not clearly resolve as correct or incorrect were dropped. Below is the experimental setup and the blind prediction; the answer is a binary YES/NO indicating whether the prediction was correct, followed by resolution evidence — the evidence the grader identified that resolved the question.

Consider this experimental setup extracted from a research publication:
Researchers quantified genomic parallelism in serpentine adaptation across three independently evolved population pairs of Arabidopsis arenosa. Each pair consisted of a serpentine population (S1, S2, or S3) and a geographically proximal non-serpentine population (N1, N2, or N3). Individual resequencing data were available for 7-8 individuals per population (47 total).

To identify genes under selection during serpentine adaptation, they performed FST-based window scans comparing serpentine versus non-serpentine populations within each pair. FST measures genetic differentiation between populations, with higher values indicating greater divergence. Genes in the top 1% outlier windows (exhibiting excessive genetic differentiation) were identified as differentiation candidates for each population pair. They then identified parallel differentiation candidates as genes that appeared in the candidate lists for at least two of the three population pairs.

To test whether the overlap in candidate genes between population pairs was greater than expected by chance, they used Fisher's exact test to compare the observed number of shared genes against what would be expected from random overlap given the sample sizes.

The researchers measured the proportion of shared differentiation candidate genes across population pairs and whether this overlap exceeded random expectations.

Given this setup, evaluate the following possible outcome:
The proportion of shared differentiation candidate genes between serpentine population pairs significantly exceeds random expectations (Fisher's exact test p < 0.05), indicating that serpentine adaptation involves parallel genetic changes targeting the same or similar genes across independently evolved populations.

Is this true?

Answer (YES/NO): YES